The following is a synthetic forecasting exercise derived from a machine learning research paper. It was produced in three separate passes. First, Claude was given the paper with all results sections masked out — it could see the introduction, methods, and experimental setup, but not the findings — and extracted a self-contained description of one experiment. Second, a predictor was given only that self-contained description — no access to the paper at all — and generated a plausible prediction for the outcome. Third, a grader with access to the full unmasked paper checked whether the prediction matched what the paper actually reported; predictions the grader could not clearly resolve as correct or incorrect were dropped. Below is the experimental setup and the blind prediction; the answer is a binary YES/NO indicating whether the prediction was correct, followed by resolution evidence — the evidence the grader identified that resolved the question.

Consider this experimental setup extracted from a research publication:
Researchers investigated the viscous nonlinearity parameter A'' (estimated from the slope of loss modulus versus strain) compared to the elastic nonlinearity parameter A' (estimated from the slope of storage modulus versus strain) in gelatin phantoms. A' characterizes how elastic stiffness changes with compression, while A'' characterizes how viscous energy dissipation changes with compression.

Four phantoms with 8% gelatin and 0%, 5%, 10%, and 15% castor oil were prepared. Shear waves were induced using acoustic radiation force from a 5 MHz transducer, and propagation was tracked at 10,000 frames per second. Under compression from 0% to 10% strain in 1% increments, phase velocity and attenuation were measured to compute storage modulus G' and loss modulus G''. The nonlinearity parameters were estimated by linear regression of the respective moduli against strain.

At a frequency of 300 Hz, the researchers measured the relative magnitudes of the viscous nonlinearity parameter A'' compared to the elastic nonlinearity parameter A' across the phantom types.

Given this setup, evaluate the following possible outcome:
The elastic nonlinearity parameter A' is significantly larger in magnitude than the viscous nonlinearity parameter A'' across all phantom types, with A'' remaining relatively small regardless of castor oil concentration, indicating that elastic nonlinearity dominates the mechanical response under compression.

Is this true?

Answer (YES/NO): YES